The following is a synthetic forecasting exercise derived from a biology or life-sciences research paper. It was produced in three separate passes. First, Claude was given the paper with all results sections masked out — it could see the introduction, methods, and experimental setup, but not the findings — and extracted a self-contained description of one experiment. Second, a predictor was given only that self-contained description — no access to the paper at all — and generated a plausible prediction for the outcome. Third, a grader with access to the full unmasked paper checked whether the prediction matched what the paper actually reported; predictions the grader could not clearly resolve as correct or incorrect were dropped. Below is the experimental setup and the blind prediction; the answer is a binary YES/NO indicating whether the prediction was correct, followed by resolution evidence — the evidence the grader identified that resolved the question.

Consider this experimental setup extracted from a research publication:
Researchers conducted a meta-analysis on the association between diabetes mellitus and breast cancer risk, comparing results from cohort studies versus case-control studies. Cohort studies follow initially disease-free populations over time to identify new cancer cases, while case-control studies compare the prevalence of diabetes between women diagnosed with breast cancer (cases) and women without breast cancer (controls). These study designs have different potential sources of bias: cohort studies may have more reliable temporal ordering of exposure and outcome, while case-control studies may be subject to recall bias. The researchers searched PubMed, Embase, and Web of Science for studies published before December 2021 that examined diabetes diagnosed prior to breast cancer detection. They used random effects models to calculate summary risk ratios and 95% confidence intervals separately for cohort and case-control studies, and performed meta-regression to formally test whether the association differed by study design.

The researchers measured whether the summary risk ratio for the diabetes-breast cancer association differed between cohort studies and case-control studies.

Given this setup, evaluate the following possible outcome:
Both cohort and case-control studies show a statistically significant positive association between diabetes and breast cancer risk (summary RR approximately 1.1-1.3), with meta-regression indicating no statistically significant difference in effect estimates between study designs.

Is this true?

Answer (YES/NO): YES